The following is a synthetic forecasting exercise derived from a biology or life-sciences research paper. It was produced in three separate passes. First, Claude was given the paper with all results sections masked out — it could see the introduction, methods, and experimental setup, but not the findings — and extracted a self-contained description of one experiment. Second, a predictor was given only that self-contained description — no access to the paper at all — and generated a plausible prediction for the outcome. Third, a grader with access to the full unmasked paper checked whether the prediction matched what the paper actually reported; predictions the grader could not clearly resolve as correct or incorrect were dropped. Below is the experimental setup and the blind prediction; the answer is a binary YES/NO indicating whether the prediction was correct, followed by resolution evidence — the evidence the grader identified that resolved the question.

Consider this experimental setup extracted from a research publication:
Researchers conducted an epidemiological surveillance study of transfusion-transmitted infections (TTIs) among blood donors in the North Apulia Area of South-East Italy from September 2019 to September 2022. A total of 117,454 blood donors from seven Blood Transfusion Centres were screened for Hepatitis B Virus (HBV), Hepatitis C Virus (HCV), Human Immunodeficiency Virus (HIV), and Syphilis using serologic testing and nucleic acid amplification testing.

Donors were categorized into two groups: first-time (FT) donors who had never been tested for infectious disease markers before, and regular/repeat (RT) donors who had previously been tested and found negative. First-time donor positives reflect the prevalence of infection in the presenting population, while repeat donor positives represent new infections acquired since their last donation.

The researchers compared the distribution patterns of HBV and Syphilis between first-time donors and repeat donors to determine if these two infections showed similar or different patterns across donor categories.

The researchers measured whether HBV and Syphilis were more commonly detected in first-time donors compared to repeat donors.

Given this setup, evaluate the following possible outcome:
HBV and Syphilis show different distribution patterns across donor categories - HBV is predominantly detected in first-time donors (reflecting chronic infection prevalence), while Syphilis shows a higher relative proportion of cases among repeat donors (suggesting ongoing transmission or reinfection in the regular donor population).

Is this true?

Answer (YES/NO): NO